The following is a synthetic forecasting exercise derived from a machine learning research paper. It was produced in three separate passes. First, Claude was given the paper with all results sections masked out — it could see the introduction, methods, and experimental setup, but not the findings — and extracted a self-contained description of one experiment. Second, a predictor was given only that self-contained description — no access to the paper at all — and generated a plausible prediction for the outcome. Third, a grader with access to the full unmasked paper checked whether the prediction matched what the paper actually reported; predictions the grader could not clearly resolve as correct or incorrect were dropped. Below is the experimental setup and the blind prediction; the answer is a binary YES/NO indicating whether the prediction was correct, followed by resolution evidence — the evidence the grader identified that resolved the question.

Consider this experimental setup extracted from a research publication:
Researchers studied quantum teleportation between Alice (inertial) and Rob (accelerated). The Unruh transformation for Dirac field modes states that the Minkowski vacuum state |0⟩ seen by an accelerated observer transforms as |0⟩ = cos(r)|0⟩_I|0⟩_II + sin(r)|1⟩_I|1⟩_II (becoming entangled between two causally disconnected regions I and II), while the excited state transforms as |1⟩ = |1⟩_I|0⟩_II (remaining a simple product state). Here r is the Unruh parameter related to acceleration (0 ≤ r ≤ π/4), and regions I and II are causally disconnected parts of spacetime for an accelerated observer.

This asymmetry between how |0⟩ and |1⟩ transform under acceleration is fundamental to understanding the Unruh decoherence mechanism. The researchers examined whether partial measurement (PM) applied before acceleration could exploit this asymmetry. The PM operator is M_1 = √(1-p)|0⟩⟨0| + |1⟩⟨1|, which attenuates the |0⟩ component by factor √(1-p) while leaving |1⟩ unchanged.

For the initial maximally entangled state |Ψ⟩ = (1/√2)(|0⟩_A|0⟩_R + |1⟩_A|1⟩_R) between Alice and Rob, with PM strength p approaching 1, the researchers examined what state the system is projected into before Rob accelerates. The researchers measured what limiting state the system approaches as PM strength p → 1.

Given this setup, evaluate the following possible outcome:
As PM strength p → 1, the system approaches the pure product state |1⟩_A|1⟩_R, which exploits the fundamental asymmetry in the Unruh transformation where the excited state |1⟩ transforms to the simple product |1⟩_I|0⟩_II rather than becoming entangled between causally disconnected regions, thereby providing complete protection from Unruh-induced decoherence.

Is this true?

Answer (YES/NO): YES